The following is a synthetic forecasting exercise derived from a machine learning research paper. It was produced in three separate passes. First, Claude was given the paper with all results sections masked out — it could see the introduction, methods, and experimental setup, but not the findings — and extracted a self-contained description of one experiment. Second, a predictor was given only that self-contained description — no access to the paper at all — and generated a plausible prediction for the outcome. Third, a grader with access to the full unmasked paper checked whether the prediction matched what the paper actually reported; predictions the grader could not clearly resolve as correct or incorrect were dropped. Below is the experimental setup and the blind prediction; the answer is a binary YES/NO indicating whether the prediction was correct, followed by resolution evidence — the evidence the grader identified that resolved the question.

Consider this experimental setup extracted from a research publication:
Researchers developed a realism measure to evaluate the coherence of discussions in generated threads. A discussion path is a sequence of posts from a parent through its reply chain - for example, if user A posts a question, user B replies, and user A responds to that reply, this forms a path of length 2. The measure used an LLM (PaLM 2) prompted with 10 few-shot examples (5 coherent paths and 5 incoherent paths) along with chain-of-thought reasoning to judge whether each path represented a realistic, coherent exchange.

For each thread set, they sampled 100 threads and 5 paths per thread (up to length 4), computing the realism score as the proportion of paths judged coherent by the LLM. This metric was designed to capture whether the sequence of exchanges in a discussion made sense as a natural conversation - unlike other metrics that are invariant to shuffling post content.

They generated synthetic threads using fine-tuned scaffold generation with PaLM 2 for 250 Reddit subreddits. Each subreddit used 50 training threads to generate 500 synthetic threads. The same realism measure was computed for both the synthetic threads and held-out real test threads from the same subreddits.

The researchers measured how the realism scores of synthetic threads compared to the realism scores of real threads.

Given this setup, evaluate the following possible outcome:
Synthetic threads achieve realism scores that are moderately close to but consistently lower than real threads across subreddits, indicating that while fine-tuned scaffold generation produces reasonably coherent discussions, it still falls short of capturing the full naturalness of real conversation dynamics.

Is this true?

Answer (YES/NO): YES